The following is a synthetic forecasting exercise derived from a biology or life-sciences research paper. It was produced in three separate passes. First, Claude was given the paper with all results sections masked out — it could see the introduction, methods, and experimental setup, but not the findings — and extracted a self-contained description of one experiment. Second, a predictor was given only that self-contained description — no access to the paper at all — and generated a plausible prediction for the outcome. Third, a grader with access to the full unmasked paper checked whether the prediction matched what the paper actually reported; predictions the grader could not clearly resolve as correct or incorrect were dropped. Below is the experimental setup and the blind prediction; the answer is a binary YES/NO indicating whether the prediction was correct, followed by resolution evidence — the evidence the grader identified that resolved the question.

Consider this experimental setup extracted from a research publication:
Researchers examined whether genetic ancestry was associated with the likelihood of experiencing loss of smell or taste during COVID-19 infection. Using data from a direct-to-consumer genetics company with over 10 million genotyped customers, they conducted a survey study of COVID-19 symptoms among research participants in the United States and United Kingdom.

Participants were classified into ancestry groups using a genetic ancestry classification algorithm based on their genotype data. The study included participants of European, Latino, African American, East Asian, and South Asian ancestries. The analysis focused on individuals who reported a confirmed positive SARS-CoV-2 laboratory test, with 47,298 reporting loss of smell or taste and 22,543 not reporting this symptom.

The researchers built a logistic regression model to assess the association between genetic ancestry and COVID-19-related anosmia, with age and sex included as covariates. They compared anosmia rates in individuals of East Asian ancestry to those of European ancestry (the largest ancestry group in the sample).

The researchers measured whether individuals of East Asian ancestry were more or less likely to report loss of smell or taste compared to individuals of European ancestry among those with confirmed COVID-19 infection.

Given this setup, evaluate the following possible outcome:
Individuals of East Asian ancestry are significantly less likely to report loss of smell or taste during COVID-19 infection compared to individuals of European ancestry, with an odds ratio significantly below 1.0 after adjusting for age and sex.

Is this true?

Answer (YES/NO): YES